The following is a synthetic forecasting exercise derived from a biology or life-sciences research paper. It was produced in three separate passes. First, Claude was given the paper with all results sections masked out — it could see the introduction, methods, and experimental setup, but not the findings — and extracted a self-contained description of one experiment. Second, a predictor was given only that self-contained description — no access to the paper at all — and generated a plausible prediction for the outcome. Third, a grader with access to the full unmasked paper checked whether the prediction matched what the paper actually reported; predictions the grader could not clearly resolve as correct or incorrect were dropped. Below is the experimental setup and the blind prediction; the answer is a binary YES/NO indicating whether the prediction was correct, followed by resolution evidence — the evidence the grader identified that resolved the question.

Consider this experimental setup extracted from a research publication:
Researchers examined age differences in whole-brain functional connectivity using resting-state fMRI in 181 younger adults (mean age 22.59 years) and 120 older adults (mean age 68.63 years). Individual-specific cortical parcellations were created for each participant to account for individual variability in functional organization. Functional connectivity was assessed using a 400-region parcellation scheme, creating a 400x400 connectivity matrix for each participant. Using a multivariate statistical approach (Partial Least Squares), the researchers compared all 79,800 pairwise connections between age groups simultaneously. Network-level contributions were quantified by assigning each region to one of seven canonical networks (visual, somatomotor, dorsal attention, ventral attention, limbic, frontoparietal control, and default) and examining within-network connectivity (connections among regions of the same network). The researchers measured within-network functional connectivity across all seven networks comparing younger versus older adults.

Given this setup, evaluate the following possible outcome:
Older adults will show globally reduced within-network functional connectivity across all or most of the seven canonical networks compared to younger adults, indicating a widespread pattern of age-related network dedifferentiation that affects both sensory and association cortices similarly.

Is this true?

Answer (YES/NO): YES